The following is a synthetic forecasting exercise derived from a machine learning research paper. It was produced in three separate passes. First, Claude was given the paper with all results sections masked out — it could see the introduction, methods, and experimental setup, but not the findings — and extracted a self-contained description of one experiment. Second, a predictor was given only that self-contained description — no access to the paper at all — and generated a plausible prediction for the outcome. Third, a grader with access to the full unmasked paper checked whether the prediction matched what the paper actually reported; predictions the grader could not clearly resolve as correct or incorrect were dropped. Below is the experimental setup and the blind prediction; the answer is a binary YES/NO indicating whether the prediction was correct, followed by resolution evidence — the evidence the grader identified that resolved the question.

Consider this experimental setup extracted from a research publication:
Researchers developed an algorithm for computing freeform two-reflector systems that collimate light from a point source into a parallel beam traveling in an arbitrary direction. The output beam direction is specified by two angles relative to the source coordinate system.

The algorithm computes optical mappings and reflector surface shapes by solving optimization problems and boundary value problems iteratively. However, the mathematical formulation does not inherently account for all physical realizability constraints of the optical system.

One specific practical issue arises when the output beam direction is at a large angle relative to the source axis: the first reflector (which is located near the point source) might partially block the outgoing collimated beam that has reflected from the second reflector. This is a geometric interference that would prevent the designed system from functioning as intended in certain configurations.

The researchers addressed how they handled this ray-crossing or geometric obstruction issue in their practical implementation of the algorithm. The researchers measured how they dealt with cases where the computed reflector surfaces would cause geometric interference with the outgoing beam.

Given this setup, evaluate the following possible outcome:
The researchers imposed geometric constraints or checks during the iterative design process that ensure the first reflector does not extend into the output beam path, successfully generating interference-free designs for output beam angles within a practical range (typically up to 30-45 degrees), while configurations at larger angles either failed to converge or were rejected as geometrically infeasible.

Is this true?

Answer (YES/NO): NO